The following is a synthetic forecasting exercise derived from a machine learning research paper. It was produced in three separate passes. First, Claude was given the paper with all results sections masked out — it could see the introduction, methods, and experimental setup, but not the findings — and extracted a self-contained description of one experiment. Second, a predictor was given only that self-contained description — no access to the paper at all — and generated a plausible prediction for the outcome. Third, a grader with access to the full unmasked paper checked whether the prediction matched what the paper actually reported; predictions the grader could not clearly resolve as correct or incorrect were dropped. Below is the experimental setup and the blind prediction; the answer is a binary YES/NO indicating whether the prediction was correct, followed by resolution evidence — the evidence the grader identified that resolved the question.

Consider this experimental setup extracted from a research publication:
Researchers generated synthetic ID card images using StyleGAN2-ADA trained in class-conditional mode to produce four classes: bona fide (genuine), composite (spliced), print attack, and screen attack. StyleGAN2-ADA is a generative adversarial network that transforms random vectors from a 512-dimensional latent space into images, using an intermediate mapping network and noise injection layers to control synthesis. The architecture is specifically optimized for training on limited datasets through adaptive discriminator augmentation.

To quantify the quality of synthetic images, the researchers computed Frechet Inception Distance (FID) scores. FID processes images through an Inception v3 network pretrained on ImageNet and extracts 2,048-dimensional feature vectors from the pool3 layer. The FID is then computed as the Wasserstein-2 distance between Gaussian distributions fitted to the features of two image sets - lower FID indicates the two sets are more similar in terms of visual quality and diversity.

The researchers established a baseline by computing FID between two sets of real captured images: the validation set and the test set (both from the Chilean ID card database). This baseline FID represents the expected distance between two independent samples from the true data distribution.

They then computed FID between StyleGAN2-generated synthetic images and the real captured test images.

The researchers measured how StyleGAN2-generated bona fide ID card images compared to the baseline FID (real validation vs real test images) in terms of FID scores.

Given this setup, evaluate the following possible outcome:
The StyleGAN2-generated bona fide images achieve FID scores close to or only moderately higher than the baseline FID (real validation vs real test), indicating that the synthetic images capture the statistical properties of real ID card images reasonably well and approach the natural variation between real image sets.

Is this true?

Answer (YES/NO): NO